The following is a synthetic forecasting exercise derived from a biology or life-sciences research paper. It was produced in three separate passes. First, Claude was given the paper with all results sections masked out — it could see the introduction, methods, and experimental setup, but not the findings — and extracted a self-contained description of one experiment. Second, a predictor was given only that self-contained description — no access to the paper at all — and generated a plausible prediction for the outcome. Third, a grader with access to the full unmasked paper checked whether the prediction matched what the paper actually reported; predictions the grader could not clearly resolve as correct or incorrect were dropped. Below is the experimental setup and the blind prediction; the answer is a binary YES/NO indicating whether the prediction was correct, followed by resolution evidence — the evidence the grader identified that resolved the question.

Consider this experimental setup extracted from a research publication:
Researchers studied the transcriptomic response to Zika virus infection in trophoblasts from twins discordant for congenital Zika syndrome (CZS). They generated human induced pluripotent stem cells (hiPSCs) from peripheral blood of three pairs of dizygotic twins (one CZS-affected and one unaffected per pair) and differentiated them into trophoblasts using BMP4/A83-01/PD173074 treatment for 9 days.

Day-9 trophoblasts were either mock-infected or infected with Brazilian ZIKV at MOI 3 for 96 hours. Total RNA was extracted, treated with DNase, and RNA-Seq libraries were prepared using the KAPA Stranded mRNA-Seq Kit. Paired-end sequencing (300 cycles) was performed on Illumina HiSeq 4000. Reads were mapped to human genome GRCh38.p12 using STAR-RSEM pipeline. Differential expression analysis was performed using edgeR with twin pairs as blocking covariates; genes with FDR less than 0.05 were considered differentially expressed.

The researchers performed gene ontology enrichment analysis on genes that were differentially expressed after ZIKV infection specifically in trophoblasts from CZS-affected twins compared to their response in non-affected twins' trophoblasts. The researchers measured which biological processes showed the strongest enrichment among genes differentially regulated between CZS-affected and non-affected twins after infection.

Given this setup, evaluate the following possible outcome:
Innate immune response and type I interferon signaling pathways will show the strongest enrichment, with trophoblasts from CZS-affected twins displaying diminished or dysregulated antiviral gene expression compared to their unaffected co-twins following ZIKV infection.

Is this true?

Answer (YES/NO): NO